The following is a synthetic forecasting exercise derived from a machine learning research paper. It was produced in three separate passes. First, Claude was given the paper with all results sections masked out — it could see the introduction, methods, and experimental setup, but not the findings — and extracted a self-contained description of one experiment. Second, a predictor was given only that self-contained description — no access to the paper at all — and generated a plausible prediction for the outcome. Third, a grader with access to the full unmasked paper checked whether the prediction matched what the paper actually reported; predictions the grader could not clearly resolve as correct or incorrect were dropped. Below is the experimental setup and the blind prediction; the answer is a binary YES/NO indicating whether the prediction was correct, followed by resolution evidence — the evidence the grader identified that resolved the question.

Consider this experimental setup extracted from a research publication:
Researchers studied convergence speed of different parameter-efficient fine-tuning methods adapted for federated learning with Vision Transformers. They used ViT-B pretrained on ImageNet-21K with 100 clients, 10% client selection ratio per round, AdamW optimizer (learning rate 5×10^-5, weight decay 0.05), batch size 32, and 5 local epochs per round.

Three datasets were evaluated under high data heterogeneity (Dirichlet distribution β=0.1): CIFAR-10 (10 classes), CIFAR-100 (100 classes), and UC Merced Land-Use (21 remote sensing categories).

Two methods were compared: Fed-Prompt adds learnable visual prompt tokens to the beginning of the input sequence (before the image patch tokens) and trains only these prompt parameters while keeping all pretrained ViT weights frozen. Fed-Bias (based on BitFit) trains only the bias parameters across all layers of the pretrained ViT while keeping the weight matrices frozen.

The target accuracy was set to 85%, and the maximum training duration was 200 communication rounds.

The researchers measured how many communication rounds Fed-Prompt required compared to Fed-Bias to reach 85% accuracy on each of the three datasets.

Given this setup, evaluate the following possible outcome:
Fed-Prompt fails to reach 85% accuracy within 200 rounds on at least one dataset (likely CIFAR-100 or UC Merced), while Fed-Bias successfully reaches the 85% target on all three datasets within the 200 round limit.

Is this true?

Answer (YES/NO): NO